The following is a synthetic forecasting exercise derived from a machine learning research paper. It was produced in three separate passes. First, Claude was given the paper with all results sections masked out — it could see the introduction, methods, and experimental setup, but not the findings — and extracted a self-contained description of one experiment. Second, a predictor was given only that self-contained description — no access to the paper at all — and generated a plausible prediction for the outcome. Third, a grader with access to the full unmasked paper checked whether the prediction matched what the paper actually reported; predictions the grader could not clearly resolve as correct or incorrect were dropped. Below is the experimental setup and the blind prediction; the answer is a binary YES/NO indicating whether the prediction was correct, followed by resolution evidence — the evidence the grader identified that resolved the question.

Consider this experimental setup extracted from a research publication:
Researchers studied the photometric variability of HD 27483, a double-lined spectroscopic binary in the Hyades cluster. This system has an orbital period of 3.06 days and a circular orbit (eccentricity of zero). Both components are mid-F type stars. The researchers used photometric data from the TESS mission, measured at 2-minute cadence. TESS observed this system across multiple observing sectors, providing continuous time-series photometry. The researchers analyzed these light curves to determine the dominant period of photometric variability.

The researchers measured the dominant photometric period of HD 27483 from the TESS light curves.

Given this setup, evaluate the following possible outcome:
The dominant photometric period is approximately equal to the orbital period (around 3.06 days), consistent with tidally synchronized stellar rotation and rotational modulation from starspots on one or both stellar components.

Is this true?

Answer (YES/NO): NO